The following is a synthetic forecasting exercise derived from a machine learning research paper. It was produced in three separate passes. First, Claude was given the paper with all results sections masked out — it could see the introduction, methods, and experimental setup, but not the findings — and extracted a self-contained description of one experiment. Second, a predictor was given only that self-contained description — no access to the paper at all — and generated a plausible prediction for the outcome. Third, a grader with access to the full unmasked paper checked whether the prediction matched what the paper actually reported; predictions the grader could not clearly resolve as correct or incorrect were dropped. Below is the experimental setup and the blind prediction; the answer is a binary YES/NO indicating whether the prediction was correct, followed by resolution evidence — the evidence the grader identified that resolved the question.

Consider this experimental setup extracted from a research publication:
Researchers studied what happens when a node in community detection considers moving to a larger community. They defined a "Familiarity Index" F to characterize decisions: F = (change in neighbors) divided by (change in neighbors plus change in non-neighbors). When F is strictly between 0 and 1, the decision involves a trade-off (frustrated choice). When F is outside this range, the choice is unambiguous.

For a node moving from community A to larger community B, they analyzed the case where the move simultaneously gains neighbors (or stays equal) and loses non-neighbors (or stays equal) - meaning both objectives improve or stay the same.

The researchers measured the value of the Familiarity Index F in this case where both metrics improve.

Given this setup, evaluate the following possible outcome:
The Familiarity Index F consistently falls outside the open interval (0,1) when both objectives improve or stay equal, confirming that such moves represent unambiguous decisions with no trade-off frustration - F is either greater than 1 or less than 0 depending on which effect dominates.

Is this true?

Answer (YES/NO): YES